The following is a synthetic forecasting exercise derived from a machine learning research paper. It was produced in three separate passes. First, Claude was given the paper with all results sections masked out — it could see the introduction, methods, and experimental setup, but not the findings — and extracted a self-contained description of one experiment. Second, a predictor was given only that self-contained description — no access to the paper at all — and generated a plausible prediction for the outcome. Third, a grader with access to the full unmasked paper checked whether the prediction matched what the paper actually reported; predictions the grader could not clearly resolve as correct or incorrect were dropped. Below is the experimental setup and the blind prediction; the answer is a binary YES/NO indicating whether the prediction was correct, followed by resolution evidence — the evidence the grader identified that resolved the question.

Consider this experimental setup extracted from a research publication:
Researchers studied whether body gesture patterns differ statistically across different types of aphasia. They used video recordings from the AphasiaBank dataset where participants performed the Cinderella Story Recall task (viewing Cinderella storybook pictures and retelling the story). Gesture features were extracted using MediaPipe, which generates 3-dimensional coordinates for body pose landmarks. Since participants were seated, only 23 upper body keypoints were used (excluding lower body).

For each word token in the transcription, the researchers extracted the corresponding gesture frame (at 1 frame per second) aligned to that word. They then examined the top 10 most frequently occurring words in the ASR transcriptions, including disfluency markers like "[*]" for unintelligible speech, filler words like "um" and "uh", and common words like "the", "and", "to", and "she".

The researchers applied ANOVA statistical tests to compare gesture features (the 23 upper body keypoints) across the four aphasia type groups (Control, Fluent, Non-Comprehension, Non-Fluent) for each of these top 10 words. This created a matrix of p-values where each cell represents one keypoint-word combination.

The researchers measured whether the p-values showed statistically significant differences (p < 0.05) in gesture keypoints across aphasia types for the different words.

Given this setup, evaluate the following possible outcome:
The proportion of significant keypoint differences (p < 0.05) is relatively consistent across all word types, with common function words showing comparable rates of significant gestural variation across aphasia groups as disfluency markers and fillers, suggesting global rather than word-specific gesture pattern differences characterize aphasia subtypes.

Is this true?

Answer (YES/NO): NO